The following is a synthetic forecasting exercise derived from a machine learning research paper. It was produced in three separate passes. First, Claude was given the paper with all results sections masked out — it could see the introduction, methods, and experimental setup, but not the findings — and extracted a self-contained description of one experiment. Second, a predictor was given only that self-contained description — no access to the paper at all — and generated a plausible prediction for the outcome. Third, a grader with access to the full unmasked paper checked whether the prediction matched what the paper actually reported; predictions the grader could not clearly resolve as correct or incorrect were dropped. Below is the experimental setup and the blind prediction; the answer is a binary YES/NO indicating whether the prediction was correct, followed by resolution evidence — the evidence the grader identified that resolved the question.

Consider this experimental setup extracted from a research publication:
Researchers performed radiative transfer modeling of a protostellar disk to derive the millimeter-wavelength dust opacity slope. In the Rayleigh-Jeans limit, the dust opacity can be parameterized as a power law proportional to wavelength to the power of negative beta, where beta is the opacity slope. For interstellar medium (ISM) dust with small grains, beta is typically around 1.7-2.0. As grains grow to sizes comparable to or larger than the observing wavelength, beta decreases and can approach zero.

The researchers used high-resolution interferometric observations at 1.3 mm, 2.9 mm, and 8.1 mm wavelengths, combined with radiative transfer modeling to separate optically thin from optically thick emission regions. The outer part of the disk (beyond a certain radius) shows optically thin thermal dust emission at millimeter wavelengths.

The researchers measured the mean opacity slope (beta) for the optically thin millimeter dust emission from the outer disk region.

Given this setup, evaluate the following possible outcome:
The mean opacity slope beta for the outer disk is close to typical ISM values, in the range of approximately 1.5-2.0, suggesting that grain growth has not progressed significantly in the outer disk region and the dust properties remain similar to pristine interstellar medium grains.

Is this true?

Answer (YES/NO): NO